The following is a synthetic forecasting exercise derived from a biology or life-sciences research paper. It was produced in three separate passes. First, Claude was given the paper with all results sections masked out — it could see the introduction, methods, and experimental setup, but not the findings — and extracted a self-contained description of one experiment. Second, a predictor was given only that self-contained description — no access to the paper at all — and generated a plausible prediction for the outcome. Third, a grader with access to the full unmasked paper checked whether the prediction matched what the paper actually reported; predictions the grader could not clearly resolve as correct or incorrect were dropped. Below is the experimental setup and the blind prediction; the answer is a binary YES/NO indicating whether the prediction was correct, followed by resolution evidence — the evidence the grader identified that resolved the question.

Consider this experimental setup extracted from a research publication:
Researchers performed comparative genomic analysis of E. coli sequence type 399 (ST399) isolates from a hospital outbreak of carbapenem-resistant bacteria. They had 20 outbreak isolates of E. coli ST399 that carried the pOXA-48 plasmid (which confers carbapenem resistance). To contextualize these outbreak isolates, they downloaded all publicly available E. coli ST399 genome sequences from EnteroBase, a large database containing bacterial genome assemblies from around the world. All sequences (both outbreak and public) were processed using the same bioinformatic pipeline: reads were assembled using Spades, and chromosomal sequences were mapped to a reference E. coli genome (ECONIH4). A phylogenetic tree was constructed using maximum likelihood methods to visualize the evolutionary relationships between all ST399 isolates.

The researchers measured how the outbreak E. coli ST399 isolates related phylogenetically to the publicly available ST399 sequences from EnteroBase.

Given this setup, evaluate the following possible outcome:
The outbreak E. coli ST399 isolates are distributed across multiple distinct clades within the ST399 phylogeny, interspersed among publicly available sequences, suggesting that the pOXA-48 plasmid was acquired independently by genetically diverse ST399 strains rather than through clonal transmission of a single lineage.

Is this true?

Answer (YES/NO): NO